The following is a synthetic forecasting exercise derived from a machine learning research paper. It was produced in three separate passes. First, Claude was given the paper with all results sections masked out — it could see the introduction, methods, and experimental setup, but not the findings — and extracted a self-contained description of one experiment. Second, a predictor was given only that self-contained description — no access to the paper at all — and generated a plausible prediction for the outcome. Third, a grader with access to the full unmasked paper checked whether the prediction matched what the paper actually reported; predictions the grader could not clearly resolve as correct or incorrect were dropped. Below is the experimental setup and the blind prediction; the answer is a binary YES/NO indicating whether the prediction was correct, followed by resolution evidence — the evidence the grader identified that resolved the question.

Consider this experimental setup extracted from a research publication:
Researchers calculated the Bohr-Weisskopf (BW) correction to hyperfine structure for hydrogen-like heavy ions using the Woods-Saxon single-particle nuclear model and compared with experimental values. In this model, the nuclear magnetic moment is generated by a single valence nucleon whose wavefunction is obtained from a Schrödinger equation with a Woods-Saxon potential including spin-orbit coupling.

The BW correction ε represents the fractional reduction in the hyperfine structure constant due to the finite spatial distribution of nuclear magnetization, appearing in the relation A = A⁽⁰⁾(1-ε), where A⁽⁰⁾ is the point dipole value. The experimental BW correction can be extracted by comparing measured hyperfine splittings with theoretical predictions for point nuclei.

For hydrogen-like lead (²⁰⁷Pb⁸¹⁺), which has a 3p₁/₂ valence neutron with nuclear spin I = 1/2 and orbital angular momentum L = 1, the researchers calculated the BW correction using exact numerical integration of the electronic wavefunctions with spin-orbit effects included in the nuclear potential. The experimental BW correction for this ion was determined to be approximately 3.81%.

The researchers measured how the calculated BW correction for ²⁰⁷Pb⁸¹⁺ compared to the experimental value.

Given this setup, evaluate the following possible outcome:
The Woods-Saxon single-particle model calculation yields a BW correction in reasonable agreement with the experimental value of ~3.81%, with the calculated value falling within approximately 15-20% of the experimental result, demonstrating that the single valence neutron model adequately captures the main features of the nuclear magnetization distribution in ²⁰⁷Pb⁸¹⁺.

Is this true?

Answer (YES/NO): YES